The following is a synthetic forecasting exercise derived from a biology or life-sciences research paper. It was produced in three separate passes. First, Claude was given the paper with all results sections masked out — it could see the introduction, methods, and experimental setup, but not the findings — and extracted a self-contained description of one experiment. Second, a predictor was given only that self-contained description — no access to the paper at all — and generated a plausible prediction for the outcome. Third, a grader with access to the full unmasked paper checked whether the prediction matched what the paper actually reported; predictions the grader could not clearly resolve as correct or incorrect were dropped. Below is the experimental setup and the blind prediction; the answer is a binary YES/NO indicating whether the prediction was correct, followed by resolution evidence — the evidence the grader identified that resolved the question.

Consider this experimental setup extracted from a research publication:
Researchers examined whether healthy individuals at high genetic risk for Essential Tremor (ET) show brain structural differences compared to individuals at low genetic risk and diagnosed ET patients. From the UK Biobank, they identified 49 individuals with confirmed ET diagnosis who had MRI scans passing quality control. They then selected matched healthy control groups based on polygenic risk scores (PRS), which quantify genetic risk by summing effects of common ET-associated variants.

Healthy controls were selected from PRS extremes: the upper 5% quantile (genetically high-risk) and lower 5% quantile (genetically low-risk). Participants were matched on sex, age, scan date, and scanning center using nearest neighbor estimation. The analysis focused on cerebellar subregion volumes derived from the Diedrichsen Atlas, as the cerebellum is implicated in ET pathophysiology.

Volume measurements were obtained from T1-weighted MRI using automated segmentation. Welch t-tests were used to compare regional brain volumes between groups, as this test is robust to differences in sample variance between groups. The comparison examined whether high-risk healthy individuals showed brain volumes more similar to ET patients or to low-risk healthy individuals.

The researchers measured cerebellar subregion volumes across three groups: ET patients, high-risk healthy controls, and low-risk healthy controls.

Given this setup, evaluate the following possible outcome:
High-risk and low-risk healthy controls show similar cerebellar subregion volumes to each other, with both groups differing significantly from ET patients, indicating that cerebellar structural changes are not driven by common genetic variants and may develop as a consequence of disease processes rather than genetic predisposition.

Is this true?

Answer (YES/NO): NO